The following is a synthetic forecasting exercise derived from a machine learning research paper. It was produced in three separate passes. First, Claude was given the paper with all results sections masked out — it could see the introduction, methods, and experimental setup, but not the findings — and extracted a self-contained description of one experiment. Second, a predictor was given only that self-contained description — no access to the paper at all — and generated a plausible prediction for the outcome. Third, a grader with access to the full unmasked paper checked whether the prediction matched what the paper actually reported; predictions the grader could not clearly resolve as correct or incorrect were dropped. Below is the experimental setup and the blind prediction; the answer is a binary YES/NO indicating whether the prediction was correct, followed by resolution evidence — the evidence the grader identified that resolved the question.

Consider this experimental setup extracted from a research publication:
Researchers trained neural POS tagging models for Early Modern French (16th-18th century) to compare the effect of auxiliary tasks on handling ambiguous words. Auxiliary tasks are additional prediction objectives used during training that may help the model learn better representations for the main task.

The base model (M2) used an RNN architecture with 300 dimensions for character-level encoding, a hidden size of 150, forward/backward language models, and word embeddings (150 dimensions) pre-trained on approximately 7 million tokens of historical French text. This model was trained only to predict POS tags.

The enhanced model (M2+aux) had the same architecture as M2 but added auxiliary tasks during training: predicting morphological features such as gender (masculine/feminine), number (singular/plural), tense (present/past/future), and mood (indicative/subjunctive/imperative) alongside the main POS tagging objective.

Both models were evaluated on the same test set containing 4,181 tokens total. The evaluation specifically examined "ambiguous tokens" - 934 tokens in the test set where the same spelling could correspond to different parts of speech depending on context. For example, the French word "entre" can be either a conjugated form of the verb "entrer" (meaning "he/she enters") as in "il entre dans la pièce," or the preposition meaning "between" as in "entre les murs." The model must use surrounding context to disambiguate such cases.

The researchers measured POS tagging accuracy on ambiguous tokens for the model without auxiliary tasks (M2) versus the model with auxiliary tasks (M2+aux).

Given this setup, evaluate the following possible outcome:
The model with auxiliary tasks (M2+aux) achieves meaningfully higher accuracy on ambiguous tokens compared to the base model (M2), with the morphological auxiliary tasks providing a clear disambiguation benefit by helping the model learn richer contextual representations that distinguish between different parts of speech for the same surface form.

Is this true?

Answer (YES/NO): NO